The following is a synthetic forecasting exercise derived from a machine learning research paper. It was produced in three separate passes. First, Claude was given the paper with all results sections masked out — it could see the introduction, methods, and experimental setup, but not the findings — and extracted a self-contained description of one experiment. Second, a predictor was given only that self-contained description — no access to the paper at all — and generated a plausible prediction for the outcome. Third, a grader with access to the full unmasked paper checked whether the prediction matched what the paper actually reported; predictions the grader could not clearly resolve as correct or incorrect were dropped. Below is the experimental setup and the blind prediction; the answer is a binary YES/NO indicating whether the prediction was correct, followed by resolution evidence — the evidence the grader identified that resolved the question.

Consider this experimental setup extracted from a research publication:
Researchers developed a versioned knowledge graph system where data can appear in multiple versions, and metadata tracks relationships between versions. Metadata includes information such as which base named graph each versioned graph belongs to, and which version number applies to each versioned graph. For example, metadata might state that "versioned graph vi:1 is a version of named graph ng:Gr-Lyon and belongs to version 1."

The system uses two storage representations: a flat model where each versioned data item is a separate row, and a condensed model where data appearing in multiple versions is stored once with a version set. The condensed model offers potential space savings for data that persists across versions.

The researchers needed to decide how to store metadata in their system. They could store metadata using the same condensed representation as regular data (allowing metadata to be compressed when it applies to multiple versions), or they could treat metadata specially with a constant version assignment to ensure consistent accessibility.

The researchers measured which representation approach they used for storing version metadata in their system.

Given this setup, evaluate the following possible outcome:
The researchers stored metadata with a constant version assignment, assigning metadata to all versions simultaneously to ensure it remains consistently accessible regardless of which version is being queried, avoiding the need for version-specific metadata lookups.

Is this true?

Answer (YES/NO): NO